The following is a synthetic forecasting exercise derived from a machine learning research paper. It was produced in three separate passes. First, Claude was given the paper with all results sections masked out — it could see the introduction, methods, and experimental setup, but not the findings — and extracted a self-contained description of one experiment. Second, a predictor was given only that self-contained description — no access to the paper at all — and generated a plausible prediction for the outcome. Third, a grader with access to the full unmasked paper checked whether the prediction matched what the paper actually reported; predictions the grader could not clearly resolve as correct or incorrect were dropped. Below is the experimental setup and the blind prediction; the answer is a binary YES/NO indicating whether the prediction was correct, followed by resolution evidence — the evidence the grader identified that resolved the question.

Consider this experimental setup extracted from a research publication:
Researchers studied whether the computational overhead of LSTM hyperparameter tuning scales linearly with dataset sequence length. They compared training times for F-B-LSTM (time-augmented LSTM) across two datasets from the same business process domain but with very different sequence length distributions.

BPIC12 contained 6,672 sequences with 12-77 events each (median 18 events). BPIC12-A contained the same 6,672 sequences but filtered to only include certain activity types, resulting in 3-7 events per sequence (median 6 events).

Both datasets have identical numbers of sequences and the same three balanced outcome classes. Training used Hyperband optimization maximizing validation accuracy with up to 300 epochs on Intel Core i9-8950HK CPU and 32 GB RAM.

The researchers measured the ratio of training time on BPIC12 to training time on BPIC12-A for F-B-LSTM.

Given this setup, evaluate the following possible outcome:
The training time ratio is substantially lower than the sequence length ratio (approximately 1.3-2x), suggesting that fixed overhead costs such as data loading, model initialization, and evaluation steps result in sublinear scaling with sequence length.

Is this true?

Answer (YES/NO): NO